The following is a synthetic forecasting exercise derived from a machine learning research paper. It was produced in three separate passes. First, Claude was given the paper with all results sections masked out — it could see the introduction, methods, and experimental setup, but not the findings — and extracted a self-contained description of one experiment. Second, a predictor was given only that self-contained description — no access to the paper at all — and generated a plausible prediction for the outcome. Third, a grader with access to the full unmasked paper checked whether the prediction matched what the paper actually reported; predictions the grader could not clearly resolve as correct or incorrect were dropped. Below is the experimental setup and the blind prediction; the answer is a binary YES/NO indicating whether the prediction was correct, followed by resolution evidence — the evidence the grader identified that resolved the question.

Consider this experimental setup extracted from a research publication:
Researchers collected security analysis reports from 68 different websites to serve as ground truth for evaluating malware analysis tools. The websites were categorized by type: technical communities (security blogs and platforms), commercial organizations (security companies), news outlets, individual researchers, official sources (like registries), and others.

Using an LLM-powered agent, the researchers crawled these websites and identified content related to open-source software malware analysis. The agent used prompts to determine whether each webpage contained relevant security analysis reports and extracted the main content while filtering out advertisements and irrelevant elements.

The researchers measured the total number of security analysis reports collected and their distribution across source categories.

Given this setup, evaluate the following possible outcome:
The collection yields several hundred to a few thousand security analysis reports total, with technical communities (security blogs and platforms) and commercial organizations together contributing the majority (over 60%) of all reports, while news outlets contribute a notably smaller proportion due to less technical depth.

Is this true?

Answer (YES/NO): YES